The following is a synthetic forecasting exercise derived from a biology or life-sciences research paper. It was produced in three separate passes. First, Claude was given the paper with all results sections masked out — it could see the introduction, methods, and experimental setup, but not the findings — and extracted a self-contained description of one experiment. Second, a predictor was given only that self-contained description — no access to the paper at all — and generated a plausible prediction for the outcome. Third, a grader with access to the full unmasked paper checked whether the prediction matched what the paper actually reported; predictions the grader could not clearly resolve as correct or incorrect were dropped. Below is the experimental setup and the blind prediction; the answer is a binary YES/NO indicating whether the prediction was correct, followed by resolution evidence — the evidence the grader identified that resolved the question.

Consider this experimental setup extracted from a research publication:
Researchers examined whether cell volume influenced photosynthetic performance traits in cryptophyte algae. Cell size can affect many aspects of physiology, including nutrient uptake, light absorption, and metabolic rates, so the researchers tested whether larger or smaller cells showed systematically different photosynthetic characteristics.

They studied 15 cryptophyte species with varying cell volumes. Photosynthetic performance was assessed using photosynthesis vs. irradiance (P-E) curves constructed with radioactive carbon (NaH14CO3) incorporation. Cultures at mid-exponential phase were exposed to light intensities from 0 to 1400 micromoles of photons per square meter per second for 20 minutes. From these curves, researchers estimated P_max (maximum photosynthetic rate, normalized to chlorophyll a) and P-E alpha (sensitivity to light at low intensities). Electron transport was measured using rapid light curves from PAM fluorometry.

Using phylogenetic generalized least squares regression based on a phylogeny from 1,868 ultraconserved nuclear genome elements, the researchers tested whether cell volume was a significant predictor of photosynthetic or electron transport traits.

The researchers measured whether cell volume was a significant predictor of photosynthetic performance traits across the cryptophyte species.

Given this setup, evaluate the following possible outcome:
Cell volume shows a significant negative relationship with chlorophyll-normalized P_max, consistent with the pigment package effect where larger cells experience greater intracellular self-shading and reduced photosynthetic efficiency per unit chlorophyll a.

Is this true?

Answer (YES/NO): NO